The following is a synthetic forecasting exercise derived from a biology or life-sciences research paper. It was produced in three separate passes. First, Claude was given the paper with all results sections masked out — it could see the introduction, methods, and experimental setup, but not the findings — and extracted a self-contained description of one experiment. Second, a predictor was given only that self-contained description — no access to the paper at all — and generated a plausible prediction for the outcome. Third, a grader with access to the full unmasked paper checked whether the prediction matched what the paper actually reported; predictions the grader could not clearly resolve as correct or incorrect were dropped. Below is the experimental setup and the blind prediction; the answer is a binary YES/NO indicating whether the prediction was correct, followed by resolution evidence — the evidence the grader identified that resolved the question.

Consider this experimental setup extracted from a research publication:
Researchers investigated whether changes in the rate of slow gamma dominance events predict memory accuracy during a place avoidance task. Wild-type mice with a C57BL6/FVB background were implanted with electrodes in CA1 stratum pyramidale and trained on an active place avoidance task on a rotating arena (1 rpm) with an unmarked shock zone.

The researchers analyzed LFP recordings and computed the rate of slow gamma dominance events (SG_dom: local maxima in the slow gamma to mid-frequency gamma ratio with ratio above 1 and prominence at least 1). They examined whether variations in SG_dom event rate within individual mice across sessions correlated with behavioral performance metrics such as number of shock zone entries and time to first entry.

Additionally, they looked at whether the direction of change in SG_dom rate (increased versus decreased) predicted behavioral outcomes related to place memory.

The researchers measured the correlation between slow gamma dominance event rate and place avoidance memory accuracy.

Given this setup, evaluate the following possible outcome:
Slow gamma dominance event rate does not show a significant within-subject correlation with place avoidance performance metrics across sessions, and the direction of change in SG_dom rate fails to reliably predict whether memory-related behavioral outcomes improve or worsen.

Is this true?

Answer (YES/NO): NO